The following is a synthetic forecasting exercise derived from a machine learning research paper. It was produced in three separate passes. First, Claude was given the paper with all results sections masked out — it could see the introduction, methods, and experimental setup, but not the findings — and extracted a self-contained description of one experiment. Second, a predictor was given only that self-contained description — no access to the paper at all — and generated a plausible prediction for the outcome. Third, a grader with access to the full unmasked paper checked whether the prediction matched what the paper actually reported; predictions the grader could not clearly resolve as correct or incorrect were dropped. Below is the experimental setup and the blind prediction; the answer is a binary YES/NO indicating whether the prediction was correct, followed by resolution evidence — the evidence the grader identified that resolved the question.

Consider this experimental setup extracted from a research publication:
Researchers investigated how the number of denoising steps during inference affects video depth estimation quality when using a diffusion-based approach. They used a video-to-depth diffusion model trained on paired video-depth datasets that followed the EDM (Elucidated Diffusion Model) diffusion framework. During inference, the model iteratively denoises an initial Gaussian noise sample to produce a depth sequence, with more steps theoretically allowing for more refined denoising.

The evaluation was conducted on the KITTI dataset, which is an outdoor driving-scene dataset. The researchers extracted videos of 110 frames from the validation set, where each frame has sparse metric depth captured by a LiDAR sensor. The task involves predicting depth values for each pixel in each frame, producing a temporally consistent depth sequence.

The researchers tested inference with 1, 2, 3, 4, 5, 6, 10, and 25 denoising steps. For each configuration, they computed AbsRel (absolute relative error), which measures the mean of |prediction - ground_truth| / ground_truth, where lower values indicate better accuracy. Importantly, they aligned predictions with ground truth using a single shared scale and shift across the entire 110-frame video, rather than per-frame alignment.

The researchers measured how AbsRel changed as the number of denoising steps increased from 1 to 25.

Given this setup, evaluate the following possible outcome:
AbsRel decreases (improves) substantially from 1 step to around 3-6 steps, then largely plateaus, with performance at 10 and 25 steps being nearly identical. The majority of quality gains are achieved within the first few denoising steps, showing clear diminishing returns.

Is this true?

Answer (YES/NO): YES